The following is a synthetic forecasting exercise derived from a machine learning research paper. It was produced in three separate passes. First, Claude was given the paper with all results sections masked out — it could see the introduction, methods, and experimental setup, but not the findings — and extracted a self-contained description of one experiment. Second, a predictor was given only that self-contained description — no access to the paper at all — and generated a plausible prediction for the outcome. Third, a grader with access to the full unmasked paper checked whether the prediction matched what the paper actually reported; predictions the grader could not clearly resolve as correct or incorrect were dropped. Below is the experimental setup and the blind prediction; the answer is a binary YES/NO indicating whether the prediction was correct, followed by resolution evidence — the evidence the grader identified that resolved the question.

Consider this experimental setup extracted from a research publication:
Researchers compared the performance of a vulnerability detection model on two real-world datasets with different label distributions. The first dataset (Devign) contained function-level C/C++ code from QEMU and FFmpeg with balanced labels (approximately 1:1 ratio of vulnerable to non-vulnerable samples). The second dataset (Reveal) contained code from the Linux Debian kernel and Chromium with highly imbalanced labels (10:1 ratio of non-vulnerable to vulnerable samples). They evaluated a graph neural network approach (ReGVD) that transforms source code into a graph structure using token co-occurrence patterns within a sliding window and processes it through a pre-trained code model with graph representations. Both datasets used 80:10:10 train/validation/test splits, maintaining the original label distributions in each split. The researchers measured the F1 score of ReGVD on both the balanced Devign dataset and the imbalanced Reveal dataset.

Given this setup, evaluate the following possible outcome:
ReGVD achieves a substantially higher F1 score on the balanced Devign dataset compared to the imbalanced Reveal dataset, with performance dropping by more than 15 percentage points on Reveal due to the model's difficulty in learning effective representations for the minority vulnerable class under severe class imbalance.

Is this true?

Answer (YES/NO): YES